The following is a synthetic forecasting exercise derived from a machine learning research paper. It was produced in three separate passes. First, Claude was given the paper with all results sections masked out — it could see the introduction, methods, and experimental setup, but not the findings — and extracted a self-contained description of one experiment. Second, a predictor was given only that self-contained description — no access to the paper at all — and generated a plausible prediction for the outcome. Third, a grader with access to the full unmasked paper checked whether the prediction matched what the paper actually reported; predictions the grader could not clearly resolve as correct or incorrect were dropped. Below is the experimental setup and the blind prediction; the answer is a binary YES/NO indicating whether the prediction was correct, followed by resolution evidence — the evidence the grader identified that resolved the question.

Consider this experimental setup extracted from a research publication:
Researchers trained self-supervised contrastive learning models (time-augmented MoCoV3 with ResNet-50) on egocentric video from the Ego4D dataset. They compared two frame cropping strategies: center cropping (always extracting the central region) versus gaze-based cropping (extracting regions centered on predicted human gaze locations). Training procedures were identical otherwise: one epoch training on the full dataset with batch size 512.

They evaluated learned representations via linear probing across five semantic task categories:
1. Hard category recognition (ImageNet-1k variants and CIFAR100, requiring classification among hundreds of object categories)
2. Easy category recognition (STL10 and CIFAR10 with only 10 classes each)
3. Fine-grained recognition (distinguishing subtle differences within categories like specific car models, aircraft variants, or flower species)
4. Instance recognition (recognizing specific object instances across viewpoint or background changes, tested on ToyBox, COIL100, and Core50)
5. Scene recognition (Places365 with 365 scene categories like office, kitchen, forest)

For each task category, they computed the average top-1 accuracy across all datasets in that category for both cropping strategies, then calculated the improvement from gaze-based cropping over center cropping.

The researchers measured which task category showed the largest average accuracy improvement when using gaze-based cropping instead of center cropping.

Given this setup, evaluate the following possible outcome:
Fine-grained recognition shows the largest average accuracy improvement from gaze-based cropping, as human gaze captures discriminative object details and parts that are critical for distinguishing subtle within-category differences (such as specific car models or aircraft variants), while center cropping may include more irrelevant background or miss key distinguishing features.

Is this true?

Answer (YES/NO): NO